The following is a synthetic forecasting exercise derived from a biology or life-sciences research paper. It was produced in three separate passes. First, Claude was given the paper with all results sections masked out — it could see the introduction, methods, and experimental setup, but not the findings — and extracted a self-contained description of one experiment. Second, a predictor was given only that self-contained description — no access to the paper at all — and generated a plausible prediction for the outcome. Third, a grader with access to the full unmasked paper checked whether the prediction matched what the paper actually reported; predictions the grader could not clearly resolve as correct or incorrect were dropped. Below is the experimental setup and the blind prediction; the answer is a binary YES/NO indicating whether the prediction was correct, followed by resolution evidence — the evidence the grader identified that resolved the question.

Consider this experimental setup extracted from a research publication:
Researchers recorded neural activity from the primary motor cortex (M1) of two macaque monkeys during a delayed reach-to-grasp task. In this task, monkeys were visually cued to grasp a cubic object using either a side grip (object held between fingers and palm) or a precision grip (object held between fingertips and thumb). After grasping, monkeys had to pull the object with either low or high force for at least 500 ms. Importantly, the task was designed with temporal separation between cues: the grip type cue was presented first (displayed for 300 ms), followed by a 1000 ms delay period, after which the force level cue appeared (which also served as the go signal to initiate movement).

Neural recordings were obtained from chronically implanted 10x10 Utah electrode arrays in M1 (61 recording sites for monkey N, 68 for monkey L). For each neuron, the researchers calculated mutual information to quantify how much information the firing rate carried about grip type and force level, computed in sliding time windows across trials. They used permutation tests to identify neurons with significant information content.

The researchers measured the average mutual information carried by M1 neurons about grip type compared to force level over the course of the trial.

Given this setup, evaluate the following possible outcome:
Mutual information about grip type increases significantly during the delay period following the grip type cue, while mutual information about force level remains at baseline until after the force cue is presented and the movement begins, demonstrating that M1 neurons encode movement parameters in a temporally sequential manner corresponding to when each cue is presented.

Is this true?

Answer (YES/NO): YES